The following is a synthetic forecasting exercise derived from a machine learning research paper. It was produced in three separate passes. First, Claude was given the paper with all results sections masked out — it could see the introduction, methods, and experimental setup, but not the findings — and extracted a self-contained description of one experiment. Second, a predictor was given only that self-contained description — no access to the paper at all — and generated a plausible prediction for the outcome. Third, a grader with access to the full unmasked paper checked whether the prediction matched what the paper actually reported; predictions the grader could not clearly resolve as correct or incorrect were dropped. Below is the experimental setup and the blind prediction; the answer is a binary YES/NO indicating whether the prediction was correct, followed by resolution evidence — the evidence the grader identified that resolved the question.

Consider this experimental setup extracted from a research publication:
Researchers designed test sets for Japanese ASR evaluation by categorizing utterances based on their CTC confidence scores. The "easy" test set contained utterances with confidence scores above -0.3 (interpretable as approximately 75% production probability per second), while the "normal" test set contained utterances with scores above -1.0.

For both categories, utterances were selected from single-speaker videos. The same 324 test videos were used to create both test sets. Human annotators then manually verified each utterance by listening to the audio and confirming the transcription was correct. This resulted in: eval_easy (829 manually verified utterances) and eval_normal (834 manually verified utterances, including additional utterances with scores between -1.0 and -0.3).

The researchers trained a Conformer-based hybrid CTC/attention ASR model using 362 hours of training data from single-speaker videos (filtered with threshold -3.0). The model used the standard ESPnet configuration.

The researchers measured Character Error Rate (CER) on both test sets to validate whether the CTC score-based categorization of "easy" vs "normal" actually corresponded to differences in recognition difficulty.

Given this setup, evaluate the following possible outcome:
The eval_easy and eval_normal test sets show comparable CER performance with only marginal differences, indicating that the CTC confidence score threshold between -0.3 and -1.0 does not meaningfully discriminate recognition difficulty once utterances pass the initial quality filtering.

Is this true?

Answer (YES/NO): NO